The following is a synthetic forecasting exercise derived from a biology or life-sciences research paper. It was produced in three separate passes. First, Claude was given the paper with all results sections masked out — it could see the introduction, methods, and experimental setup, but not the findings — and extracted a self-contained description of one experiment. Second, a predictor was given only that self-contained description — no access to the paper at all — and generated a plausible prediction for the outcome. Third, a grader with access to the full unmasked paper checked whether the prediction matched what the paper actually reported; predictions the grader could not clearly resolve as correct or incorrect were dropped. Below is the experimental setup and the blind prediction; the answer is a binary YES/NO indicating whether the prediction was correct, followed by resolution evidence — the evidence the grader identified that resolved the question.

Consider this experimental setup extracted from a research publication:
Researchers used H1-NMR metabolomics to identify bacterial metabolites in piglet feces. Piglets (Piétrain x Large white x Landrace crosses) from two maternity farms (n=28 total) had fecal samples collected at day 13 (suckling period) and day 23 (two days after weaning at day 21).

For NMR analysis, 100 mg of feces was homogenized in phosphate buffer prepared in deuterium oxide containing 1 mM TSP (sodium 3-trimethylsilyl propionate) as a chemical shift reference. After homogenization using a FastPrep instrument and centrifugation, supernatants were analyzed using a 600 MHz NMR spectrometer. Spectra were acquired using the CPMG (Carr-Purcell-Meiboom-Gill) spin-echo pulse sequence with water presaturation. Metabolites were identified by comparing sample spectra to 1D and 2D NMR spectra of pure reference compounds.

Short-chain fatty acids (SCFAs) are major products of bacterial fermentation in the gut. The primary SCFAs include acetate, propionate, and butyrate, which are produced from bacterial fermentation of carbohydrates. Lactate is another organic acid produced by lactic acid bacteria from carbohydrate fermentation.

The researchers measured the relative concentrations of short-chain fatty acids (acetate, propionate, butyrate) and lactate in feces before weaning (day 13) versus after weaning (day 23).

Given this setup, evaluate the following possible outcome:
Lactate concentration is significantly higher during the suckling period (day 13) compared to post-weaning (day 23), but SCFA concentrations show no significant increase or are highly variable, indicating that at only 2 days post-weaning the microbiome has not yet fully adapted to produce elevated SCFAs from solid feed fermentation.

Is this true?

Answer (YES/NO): NO